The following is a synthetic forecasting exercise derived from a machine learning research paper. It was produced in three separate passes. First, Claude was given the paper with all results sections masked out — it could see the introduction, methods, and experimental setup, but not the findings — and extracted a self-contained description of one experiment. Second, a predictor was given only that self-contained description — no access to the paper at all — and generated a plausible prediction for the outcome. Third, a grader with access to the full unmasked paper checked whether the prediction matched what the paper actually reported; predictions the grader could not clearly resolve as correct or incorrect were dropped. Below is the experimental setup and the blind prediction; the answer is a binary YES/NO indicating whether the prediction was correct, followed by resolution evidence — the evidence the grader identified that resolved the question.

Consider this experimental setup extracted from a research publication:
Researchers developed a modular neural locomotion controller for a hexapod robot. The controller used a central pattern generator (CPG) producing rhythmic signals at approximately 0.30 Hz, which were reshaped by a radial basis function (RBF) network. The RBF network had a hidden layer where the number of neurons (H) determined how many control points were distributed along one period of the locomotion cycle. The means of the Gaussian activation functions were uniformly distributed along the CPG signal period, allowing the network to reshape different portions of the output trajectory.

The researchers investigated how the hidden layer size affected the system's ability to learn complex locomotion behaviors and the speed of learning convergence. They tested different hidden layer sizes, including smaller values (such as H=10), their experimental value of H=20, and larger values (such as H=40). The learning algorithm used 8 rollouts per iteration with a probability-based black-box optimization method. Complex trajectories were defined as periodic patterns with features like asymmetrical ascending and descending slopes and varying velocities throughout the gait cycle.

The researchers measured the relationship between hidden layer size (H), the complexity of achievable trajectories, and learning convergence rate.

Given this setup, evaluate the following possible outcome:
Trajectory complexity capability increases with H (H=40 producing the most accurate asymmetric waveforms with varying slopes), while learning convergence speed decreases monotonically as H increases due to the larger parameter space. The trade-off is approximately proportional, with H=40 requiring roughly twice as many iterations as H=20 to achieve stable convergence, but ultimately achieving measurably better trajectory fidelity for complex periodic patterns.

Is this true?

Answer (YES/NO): NO